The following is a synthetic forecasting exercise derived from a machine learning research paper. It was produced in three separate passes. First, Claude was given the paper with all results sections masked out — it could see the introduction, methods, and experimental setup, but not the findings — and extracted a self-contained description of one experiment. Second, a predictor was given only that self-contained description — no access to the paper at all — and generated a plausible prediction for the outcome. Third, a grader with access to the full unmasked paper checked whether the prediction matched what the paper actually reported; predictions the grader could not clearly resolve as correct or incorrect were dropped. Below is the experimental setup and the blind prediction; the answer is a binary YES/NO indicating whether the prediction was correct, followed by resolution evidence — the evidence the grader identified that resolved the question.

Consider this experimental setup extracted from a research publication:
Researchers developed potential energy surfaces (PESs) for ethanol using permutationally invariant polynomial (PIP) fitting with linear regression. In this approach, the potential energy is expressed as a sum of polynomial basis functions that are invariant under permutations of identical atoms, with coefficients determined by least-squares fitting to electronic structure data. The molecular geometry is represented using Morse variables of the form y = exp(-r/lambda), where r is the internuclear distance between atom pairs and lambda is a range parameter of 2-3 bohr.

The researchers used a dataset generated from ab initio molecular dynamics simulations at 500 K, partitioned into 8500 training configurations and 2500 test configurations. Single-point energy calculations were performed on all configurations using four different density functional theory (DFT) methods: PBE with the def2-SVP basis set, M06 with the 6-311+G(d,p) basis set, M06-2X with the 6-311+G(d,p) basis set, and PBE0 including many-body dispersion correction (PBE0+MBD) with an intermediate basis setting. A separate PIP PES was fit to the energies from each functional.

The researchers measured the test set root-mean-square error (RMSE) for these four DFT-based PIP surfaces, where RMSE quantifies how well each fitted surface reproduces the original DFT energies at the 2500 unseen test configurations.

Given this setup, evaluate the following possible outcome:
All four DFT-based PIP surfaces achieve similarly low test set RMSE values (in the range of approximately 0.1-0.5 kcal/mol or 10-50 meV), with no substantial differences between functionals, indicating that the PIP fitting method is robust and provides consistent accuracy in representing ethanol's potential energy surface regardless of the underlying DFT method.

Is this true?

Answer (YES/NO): NO